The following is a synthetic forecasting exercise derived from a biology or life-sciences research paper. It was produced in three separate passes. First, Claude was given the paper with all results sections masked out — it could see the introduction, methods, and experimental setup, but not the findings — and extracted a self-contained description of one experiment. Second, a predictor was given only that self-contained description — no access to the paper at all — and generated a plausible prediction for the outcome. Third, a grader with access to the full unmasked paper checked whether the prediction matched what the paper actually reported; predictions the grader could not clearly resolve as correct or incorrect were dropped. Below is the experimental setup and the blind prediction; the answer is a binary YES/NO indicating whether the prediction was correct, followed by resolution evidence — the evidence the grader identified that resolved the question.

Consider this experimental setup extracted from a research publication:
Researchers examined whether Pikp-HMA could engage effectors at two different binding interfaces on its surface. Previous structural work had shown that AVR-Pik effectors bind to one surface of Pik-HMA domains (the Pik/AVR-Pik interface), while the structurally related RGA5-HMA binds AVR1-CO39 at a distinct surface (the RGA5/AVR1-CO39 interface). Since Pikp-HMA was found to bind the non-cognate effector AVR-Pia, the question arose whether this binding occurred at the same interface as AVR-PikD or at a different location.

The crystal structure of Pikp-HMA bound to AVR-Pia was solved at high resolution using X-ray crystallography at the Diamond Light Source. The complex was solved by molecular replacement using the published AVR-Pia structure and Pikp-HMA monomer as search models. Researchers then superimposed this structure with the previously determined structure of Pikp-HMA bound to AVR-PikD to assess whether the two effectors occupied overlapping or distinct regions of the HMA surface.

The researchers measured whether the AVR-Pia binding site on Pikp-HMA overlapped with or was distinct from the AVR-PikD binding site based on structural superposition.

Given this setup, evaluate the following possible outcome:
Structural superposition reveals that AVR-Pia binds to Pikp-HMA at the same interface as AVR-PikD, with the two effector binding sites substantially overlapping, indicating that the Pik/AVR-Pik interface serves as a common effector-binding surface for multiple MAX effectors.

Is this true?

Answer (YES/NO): NO